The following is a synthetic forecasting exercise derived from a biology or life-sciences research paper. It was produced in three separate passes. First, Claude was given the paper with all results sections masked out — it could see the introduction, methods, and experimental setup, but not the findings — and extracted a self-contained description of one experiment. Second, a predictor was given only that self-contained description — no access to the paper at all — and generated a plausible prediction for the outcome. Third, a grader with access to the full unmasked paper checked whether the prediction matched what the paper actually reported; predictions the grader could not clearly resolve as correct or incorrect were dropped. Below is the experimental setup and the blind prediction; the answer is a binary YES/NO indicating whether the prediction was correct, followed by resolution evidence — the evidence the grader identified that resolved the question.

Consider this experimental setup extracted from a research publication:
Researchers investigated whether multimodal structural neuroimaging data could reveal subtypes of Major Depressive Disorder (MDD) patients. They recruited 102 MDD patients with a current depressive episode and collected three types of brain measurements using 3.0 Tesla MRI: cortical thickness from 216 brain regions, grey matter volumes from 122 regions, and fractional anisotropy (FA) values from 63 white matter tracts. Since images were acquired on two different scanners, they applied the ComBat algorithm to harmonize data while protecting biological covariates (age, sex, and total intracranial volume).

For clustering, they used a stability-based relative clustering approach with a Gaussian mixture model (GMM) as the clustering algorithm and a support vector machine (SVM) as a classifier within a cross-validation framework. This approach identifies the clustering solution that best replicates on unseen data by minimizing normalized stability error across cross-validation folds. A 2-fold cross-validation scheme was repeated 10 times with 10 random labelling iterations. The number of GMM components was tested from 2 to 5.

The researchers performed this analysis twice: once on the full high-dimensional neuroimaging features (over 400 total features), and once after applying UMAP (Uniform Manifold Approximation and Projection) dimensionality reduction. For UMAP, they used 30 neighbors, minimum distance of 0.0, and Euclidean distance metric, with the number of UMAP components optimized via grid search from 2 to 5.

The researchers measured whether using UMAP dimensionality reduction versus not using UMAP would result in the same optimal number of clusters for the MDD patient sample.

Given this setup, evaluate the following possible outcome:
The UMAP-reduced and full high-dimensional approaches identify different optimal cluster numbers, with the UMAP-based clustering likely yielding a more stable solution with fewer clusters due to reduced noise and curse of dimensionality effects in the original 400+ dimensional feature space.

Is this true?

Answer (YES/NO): NO